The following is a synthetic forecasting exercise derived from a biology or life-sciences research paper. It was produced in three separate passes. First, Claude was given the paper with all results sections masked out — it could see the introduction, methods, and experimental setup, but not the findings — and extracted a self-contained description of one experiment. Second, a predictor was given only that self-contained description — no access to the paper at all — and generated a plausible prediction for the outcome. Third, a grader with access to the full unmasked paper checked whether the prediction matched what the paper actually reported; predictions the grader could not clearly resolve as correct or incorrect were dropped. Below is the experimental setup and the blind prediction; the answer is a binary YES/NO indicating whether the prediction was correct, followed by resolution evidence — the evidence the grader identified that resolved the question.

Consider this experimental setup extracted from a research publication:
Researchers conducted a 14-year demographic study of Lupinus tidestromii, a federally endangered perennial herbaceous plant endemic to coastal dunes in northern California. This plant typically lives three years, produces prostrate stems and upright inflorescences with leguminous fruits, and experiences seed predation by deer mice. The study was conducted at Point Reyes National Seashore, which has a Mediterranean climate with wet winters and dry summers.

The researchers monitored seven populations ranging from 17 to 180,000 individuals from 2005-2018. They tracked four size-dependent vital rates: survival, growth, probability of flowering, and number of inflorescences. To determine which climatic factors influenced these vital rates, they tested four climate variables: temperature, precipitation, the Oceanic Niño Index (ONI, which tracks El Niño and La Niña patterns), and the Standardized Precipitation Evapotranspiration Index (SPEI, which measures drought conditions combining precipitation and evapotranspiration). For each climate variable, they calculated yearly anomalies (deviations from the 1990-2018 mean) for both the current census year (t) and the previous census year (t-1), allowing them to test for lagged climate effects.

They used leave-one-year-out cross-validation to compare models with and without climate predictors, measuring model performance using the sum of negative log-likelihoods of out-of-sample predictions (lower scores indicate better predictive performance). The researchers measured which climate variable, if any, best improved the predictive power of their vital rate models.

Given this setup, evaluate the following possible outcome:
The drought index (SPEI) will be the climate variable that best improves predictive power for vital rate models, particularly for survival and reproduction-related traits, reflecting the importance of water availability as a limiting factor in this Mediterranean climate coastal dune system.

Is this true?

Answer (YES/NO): NO